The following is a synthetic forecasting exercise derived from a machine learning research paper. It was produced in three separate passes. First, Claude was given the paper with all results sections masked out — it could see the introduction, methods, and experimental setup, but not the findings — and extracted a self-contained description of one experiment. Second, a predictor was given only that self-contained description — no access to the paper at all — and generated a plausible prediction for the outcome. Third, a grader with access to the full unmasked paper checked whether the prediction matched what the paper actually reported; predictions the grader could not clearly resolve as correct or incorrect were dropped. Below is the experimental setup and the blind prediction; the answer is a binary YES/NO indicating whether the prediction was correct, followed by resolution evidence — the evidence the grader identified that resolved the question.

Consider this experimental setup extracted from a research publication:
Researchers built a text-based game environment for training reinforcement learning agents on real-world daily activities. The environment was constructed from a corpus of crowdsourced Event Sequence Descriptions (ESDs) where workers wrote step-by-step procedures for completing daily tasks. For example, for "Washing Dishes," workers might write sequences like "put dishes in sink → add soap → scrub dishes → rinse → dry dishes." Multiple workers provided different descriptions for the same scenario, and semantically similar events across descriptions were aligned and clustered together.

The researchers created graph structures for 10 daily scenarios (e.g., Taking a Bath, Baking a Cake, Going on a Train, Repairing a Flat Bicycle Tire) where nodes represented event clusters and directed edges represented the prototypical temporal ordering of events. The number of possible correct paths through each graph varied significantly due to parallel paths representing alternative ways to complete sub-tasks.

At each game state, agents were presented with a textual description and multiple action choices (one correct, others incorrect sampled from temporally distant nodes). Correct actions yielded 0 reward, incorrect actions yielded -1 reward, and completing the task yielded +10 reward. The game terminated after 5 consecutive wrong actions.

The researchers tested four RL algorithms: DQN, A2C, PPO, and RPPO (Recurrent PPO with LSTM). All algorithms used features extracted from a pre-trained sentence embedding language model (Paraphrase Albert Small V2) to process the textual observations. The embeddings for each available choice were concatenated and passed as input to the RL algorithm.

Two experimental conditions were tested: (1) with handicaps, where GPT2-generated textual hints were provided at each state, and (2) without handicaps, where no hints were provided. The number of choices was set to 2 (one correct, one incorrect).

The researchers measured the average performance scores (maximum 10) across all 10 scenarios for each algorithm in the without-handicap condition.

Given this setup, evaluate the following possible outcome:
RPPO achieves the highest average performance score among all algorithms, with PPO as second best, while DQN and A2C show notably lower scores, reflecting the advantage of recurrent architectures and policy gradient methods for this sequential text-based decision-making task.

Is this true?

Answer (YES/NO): YES